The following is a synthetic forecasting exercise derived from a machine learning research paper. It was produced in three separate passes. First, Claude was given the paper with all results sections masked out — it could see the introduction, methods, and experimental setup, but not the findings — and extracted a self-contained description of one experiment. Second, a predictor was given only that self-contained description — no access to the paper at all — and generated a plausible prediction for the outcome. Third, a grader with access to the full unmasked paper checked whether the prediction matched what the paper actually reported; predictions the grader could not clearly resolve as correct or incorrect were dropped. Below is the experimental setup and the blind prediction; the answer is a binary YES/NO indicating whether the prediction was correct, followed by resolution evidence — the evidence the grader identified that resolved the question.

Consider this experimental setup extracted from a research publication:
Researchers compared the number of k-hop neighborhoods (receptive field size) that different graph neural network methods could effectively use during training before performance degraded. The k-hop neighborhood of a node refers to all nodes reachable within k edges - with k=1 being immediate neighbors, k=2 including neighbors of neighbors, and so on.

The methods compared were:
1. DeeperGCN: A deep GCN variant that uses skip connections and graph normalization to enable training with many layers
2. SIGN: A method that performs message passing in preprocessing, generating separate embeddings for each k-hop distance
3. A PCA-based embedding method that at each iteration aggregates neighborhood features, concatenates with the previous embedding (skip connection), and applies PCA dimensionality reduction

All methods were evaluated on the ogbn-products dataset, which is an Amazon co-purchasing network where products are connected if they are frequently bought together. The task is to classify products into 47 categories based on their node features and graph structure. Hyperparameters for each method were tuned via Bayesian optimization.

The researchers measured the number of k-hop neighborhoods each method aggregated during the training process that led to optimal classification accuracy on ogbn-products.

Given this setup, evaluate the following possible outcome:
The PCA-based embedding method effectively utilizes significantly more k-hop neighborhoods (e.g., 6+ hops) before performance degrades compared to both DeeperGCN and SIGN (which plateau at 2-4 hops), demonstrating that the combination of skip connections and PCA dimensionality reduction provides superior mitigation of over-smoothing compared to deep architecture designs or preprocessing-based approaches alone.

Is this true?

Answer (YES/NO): NO